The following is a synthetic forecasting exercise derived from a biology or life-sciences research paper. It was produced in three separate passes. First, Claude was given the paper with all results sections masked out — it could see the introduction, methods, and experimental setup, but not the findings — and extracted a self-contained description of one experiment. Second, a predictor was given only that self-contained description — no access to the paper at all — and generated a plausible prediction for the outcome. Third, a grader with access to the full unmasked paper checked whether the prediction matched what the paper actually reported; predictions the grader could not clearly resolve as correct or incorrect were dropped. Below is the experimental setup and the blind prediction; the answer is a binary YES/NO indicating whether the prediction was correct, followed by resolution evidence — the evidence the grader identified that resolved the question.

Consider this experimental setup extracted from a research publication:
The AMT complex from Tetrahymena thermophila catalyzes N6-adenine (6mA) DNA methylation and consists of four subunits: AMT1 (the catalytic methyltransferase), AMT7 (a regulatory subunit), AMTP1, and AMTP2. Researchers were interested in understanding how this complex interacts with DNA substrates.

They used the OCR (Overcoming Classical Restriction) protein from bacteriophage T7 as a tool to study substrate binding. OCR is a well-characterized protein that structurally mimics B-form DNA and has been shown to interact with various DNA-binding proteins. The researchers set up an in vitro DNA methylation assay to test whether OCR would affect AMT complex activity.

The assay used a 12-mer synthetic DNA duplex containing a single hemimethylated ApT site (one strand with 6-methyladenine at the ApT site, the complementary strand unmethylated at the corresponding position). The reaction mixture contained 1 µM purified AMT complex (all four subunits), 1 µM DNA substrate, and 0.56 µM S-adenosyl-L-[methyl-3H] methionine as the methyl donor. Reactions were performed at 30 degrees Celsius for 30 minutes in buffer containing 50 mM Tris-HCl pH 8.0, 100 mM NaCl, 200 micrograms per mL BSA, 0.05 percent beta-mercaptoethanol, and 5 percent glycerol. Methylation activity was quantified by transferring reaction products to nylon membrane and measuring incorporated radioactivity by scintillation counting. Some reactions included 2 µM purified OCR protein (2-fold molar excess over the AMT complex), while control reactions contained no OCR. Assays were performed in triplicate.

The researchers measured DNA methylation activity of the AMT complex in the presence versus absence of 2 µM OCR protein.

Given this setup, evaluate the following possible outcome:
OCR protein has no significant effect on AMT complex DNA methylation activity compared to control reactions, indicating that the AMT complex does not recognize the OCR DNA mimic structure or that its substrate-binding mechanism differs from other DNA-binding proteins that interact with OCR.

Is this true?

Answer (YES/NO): NO